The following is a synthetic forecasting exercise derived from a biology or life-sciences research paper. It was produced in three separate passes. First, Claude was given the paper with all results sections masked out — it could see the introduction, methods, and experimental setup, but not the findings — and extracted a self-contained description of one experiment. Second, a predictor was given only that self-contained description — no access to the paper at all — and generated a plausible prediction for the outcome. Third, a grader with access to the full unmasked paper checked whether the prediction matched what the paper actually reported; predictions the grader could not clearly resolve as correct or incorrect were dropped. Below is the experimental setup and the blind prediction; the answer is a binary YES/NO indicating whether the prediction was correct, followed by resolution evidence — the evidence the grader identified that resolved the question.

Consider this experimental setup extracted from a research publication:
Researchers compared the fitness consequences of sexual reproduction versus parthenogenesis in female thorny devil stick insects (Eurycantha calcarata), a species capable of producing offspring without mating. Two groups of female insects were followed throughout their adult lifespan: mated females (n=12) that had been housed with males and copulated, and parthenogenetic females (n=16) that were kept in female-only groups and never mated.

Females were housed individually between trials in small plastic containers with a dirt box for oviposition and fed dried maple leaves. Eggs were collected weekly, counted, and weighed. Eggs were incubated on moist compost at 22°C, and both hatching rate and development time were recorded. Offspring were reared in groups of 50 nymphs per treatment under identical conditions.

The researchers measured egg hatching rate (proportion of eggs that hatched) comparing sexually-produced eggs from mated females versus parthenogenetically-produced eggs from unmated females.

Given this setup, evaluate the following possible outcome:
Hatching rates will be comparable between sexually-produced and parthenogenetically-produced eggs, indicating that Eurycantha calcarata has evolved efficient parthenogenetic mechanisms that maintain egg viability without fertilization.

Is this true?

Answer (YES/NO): YES